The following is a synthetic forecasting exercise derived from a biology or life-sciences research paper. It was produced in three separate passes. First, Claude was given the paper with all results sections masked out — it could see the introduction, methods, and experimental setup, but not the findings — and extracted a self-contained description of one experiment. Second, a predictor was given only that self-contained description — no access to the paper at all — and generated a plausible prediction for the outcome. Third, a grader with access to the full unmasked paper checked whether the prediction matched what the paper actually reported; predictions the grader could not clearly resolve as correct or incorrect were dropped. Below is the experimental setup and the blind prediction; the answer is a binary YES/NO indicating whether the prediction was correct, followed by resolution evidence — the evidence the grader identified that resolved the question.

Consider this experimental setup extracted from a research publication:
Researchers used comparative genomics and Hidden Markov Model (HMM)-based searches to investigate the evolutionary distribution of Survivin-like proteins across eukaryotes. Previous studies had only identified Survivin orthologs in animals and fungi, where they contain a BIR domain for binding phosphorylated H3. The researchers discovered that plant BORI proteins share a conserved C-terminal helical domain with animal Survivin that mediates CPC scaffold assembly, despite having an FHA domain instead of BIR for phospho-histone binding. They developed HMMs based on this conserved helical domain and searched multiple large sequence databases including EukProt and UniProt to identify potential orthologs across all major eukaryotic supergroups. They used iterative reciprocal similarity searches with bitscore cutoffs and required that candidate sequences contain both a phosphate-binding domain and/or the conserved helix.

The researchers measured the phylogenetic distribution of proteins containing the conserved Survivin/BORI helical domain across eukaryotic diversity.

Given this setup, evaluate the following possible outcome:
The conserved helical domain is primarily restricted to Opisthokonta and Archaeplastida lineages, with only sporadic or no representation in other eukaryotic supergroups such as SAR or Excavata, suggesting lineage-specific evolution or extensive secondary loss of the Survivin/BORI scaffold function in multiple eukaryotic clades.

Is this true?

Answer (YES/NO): NO